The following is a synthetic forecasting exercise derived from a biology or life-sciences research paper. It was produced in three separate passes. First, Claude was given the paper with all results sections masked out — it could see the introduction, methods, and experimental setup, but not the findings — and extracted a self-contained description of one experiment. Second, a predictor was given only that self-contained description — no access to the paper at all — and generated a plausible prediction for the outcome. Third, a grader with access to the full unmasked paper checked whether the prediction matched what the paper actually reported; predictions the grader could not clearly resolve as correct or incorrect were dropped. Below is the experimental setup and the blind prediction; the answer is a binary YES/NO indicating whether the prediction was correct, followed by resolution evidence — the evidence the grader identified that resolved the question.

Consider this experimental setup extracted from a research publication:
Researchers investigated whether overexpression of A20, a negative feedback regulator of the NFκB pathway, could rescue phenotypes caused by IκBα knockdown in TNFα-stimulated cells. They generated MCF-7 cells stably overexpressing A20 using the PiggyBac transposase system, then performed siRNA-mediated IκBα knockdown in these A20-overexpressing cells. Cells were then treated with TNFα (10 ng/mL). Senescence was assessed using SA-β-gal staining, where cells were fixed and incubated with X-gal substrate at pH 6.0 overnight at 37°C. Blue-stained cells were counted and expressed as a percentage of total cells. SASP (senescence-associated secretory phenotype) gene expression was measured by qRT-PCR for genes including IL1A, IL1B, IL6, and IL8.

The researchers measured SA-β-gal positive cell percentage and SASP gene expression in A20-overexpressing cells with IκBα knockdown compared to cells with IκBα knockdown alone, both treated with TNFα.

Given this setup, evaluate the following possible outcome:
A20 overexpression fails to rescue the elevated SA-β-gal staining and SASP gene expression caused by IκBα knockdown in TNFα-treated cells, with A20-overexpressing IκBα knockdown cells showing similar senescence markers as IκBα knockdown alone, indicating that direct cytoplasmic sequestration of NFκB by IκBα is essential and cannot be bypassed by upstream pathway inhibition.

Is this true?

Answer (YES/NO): YES